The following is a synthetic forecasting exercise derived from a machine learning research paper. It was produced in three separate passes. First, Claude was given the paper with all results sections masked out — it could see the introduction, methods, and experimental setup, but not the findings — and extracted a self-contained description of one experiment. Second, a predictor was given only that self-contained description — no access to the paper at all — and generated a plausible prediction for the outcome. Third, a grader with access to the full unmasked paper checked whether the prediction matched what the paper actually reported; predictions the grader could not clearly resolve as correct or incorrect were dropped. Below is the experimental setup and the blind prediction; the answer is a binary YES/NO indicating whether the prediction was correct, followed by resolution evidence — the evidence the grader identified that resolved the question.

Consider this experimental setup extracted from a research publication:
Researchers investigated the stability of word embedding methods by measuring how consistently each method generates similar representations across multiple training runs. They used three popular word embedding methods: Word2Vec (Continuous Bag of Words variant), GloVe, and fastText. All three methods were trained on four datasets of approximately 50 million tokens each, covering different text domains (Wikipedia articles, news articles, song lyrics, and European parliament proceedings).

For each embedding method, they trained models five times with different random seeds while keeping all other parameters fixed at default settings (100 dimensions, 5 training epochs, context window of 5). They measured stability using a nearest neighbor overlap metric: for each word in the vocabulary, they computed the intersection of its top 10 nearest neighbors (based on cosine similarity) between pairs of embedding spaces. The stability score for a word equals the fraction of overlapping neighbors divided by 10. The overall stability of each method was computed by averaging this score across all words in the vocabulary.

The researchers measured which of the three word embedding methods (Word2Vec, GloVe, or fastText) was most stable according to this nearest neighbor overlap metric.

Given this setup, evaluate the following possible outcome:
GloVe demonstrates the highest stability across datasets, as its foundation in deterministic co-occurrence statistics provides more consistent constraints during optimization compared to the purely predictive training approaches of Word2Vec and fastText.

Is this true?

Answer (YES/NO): NO